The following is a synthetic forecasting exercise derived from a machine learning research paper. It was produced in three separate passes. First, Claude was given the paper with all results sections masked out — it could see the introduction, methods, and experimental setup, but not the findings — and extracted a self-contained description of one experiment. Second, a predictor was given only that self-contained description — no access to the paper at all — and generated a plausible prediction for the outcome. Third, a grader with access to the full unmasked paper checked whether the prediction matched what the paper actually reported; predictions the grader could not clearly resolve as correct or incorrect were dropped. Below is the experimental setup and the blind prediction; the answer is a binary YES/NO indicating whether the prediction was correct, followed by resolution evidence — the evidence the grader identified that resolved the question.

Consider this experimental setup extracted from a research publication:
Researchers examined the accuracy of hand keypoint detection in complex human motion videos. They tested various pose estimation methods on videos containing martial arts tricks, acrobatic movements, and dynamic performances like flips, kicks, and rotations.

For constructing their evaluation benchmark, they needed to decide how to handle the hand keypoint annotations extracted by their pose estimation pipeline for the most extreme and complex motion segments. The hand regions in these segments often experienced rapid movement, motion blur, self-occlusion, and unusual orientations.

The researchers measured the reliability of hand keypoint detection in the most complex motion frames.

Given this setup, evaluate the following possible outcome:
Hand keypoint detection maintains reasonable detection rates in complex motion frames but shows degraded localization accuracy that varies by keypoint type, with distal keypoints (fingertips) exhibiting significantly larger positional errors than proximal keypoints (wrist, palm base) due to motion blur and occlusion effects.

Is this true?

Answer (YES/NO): NO